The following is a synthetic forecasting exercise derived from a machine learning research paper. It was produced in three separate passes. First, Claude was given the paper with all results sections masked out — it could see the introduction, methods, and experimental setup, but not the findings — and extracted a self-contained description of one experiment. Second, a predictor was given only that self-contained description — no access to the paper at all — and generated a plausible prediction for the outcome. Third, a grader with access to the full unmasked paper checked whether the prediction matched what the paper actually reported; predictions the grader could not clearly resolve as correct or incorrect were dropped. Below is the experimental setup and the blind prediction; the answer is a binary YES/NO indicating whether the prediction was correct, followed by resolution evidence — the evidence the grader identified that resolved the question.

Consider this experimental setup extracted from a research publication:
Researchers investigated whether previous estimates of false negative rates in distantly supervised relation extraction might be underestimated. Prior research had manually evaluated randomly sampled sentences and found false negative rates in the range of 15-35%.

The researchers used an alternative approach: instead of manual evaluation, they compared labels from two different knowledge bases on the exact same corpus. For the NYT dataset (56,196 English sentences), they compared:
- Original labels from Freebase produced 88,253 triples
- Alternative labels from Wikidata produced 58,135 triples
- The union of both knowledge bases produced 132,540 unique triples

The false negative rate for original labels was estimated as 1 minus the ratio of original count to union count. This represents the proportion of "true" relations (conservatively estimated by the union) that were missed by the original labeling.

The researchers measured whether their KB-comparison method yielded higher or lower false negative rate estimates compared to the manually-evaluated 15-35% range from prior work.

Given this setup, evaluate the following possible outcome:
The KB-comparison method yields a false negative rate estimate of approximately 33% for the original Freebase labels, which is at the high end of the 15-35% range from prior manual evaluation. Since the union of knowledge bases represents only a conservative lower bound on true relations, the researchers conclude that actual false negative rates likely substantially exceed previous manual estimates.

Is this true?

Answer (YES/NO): YES